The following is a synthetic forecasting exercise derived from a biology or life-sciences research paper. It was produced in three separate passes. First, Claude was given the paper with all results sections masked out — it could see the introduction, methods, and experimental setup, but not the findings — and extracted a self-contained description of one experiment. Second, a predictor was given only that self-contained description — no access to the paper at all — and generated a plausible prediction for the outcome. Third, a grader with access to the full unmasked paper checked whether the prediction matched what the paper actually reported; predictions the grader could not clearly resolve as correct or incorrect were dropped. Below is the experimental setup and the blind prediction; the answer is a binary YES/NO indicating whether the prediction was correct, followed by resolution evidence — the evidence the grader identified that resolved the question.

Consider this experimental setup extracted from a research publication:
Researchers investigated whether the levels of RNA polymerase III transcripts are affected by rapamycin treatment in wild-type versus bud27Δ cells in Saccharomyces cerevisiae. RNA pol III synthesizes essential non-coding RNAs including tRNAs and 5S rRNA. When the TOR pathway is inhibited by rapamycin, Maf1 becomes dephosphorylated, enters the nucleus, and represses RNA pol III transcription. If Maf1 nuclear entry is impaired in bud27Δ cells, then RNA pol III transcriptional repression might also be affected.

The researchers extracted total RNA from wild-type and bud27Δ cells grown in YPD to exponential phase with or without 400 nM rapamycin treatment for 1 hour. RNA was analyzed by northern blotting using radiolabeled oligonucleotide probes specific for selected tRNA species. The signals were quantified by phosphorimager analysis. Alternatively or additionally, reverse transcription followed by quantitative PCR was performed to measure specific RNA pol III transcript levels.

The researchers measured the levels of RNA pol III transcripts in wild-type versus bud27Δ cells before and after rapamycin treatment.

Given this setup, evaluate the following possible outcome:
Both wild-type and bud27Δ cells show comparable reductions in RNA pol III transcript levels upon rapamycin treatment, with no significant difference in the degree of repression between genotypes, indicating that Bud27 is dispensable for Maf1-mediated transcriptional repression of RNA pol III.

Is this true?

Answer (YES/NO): NO